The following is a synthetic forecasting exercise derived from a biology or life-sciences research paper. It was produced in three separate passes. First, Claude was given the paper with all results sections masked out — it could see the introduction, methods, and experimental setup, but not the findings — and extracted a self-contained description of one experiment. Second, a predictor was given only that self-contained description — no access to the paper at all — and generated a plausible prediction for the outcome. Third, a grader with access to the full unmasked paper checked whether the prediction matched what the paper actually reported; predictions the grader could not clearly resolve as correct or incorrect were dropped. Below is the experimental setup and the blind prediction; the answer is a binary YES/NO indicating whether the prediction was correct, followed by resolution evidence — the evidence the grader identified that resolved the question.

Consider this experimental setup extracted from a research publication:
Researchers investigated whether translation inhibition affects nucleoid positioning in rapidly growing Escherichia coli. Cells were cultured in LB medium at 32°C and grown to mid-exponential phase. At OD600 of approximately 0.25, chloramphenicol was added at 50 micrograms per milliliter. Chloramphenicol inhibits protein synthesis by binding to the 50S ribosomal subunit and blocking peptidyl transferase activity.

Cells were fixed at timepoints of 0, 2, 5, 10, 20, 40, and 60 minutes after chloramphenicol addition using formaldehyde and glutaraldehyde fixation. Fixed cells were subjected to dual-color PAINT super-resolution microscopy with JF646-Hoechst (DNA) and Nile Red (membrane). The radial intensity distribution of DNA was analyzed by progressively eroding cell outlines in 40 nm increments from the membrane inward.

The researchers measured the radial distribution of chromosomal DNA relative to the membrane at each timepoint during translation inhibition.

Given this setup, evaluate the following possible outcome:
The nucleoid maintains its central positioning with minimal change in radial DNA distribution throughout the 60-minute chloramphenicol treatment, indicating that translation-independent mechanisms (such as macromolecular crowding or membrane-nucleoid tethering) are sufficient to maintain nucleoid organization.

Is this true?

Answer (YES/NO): NO